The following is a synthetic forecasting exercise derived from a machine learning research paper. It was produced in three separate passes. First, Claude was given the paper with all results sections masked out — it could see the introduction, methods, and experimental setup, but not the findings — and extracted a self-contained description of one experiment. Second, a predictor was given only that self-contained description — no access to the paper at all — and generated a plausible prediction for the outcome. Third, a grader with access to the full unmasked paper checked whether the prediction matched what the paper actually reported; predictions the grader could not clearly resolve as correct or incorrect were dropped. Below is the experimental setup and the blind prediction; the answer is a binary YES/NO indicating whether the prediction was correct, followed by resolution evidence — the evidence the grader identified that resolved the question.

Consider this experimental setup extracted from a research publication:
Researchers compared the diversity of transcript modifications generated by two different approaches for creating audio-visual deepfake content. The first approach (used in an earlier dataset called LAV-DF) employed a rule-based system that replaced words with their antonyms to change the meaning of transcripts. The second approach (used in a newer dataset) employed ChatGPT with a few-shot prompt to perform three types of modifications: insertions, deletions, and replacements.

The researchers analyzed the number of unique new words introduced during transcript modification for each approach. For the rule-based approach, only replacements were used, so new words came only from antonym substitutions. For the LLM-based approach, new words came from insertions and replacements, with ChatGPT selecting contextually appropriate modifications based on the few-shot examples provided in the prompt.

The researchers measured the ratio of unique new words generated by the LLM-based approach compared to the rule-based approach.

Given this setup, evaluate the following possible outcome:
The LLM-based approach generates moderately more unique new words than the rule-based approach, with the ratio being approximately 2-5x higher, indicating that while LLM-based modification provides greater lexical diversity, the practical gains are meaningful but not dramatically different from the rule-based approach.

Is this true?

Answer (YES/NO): NO